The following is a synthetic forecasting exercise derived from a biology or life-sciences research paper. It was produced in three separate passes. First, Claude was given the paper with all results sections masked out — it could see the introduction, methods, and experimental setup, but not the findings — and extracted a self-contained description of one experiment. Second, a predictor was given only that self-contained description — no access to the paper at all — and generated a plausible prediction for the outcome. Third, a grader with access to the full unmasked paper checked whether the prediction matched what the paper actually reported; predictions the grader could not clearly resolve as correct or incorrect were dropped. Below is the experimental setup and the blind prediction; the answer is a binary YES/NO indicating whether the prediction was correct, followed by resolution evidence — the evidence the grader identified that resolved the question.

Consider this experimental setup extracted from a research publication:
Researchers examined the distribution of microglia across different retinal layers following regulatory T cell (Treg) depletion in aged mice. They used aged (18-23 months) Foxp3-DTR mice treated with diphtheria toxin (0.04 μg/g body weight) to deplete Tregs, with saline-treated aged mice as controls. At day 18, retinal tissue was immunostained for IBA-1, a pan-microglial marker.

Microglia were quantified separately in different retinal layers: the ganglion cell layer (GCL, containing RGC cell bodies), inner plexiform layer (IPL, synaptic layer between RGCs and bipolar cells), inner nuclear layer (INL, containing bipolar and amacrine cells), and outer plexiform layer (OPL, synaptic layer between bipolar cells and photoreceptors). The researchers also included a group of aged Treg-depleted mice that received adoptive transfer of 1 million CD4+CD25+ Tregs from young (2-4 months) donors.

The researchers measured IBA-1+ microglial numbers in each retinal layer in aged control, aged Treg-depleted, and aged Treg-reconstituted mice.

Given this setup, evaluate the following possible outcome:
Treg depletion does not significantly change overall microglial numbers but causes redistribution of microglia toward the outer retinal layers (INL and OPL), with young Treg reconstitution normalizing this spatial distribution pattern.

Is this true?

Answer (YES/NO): NO